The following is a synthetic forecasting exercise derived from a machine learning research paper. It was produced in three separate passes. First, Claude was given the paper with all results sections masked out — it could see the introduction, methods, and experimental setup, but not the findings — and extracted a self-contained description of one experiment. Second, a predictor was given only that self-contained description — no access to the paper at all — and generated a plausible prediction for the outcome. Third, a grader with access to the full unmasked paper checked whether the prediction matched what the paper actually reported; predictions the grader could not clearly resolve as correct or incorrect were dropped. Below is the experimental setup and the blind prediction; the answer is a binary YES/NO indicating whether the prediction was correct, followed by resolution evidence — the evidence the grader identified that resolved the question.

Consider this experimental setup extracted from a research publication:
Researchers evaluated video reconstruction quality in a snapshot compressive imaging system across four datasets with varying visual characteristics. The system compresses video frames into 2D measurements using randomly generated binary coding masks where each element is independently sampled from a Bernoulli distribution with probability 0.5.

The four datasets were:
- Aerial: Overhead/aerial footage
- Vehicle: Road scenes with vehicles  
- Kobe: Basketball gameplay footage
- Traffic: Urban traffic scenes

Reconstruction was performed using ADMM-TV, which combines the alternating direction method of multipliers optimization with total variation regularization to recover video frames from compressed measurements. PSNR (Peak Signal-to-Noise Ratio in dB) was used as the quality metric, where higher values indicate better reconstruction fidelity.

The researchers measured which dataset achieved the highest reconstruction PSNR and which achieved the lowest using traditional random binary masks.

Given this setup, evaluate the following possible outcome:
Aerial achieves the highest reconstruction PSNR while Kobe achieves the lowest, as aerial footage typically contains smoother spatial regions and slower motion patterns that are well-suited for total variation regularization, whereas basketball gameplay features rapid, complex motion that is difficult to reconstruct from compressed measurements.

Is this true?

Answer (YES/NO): NO